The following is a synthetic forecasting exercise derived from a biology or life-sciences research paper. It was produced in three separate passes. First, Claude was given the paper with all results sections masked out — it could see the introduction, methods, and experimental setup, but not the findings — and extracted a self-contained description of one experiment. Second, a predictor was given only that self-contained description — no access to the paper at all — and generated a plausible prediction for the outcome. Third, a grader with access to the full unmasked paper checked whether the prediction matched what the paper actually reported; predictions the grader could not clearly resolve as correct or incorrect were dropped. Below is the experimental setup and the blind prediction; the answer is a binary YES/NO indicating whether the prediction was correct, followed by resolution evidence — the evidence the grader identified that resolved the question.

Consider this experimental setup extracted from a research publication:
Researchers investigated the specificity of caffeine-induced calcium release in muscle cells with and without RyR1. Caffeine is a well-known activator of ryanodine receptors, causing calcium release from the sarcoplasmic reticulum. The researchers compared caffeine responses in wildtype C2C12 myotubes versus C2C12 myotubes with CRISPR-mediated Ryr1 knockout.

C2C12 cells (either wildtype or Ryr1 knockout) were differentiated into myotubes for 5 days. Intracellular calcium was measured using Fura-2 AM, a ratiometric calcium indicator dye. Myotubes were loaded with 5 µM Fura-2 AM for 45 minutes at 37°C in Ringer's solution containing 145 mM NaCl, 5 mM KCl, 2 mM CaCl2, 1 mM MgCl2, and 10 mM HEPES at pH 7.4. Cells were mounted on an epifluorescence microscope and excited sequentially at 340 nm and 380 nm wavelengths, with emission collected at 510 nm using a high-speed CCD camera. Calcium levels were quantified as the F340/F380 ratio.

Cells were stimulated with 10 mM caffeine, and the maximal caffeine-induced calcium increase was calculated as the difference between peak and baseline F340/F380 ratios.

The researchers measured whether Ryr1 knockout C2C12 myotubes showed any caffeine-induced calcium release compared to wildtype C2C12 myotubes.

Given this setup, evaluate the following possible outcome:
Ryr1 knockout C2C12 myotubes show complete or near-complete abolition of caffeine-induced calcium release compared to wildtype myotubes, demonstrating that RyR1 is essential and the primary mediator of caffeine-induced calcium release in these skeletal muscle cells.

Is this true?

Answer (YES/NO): YES